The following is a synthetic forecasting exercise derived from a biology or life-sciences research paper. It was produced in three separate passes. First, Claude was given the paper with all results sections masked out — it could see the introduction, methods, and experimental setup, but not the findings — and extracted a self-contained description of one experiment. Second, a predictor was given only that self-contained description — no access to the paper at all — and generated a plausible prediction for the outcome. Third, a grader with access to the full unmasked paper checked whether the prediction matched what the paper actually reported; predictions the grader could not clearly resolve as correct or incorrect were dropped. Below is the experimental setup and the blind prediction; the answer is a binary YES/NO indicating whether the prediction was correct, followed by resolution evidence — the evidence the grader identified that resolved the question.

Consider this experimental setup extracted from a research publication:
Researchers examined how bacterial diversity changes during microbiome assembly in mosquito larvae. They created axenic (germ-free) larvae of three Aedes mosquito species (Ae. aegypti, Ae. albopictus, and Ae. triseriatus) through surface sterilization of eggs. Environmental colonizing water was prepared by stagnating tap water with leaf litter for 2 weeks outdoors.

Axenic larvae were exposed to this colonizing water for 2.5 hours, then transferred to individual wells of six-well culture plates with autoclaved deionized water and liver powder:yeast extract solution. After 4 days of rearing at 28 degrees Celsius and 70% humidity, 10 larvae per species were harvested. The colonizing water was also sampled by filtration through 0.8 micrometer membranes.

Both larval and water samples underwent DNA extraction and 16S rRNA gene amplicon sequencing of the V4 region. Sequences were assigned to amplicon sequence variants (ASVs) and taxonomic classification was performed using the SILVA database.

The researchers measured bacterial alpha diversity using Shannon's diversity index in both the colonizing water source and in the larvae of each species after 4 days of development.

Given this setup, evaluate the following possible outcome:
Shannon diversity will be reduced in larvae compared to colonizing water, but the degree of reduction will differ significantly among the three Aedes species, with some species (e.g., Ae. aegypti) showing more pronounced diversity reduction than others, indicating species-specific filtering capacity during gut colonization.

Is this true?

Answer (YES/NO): NO